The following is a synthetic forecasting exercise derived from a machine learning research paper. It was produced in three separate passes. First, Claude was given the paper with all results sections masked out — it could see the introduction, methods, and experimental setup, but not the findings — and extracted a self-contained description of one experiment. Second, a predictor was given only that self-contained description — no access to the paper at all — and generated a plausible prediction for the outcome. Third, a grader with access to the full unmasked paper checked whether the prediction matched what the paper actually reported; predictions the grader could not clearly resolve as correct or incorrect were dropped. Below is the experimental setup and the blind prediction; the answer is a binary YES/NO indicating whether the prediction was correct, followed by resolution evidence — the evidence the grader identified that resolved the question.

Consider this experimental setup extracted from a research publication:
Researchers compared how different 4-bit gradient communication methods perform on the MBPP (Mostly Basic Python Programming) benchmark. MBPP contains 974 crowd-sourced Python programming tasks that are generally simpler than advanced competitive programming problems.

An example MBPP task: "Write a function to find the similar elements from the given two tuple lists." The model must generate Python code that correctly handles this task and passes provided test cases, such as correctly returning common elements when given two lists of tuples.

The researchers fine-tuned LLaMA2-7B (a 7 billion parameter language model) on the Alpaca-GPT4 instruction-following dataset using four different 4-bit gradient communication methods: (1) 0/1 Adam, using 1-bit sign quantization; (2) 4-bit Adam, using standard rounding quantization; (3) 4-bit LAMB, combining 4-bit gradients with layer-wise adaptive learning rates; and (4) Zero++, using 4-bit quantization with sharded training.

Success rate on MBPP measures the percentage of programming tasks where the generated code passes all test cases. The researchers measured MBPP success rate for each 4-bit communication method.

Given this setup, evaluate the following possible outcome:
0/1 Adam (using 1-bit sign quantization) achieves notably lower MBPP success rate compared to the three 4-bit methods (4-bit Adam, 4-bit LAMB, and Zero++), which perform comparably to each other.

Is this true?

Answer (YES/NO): NO